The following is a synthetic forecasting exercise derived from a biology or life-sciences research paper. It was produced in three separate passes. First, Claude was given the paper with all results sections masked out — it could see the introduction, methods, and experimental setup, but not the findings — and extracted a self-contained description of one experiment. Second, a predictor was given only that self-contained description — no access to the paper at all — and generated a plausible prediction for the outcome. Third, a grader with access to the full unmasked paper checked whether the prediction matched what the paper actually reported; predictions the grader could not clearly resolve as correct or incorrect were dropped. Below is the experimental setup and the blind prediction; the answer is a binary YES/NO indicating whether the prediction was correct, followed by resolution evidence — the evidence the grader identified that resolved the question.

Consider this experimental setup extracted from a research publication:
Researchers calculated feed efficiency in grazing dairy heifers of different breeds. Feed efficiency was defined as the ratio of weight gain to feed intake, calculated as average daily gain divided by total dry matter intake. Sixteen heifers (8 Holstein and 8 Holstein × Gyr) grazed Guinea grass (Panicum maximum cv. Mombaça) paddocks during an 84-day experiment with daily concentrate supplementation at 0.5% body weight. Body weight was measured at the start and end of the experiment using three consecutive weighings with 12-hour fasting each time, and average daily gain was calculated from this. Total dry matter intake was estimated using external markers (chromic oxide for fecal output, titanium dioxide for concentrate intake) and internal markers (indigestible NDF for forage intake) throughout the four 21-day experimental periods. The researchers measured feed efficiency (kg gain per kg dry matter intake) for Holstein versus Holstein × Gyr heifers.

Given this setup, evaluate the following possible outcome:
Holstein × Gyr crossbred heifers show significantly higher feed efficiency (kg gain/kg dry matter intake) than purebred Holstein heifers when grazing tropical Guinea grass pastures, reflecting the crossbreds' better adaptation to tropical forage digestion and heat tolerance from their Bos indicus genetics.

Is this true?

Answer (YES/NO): YES